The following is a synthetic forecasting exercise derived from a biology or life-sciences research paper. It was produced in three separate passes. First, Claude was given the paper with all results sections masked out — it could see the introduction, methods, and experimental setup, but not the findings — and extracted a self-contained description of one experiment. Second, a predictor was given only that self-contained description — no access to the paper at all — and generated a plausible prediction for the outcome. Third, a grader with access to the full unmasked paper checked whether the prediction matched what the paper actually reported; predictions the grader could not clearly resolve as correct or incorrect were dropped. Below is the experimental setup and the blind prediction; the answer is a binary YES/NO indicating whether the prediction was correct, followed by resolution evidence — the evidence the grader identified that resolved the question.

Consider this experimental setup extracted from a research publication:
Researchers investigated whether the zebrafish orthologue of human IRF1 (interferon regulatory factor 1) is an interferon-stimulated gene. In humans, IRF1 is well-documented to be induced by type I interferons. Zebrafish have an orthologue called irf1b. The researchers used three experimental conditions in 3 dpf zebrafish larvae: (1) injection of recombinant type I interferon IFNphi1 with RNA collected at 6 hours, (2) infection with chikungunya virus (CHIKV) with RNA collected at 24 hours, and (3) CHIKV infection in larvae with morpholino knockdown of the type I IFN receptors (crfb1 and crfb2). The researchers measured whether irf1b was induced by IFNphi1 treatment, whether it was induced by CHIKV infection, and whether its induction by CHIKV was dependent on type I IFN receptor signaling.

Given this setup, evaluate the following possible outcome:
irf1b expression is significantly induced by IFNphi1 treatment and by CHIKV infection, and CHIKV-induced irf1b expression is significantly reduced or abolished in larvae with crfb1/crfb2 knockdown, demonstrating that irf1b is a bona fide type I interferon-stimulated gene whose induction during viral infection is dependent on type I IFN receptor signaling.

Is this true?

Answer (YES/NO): NO